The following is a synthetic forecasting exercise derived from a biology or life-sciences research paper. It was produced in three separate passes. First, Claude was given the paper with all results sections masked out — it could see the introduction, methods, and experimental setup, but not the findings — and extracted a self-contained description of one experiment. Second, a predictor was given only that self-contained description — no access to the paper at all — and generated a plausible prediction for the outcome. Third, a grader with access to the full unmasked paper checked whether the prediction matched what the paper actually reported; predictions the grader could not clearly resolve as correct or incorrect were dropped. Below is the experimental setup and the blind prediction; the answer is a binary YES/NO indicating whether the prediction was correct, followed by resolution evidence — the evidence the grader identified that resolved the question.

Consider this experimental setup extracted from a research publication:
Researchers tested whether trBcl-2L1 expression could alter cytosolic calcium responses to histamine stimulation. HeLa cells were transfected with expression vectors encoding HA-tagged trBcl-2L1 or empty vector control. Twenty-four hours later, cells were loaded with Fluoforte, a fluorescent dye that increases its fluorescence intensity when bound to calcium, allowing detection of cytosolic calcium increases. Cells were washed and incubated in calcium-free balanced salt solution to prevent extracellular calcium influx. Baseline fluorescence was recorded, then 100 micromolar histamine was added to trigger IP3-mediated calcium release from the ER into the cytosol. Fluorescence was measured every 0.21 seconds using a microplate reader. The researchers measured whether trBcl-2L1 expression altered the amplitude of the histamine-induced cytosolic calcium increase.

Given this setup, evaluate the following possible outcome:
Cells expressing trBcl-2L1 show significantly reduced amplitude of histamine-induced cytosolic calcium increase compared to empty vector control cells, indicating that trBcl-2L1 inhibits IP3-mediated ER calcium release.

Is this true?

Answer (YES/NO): NO